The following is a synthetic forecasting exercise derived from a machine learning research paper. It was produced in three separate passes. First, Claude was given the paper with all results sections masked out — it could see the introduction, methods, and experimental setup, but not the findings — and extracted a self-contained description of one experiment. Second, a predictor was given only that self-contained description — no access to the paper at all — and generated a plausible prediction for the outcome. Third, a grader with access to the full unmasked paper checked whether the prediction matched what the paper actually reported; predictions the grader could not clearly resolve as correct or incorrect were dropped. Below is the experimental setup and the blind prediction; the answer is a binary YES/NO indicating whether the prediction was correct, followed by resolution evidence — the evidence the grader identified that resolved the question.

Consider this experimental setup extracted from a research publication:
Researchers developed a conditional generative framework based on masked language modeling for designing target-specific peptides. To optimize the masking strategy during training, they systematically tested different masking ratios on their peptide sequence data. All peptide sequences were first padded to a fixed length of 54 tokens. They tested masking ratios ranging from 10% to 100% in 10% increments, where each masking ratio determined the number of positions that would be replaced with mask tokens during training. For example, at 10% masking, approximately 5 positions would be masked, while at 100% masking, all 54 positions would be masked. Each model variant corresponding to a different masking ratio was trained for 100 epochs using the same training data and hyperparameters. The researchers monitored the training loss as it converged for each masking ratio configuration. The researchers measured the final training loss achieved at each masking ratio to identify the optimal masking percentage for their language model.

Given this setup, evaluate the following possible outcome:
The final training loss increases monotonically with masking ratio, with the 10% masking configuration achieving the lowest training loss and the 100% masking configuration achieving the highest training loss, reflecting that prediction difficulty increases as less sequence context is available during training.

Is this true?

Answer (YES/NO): NO